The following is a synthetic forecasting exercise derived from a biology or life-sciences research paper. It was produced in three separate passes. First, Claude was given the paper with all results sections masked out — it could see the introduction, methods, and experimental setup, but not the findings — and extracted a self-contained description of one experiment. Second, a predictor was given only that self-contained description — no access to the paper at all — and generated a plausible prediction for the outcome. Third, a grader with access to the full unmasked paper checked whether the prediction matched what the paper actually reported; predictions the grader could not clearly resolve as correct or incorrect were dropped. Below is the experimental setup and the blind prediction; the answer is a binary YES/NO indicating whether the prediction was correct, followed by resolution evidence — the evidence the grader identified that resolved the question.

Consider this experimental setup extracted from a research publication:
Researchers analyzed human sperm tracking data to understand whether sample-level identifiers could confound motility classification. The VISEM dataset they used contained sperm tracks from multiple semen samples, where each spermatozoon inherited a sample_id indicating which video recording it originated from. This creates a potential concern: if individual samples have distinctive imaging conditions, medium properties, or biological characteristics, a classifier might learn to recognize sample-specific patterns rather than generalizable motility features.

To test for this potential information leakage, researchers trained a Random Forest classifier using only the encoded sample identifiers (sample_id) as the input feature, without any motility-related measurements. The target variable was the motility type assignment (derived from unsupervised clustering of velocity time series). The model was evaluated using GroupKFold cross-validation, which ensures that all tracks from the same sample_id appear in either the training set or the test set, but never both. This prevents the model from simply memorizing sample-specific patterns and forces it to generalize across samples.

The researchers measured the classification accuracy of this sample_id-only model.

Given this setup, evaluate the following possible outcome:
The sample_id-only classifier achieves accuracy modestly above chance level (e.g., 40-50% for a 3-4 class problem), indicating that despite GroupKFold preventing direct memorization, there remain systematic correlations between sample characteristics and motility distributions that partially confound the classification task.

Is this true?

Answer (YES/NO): NO